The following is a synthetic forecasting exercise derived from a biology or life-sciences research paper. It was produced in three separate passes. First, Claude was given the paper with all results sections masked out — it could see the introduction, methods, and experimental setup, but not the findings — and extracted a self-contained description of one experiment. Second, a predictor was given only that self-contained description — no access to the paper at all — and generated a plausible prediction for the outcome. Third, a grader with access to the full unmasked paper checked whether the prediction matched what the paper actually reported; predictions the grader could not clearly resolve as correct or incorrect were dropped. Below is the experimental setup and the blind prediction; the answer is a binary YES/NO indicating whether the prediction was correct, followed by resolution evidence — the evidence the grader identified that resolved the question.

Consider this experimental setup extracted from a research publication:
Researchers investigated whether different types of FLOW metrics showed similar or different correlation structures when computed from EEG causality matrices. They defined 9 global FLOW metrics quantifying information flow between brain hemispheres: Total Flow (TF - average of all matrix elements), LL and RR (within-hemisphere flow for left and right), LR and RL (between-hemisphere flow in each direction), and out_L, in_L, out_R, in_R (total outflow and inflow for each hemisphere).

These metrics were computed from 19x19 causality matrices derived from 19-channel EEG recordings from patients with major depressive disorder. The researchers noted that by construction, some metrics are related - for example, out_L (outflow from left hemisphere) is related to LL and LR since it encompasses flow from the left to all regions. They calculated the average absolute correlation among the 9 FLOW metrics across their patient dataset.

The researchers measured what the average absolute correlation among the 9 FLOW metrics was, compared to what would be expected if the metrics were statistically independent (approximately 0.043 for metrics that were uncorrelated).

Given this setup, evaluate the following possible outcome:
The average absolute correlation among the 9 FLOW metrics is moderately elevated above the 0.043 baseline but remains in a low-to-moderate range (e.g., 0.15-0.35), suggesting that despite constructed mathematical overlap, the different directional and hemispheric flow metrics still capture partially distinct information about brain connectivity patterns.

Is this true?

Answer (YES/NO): NO